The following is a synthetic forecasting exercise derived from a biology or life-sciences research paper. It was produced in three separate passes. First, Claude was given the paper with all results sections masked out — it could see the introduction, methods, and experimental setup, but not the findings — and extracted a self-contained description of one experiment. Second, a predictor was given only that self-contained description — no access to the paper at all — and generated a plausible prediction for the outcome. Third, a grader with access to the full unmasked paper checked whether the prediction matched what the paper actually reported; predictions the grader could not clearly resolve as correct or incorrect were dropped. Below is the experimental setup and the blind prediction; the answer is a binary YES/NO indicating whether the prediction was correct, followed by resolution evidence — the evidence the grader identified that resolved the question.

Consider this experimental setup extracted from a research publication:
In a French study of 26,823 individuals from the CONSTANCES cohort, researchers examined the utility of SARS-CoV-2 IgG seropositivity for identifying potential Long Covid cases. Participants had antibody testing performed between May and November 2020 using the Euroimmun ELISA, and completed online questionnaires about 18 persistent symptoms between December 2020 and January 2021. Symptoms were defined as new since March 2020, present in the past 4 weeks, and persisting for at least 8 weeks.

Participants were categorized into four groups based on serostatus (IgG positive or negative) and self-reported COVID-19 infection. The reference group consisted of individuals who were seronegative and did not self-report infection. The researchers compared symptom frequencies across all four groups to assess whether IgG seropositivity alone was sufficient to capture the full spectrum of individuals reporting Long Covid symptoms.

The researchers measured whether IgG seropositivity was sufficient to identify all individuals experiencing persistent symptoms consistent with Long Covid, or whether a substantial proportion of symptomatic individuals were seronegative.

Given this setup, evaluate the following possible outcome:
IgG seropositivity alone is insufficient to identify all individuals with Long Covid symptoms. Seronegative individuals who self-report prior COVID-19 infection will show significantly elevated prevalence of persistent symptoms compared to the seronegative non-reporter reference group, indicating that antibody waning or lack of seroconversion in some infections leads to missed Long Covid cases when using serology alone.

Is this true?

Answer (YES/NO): YES